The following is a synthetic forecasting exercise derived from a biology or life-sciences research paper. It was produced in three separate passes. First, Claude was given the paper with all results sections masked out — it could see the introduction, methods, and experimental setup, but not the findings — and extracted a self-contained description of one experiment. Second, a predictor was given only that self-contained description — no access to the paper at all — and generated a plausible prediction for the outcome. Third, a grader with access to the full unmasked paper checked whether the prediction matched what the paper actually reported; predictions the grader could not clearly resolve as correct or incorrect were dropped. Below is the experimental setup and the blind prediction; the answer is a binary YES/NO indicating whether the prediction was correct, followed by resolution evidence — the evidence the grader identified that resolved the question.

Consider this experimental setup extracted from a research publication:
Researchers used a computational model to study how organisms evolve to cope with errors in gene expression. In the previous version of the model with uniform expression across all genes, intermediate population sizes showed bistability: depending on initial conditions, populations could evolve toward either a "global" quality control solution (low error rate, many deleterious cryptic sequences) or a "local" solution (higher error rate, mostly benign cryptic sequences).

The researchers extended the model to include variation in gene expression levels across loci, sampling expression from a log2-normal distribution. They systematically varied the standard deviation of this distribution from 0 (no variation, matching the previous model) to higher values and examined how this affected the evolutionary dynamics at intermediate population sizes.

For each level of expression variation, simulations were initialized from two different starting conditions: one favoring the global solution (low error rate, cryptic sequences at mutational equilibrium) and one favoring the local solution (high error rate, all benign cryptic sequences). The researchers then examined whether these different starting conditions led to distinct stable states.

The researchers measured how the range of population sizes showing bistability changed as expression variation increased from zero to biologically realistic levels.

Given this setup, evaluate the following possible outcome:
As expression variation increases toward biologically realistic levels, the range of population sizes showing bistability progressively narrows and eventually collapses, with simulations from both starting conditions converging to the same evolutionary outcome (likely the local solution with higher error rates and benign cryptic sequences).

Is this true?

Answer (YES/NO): NO